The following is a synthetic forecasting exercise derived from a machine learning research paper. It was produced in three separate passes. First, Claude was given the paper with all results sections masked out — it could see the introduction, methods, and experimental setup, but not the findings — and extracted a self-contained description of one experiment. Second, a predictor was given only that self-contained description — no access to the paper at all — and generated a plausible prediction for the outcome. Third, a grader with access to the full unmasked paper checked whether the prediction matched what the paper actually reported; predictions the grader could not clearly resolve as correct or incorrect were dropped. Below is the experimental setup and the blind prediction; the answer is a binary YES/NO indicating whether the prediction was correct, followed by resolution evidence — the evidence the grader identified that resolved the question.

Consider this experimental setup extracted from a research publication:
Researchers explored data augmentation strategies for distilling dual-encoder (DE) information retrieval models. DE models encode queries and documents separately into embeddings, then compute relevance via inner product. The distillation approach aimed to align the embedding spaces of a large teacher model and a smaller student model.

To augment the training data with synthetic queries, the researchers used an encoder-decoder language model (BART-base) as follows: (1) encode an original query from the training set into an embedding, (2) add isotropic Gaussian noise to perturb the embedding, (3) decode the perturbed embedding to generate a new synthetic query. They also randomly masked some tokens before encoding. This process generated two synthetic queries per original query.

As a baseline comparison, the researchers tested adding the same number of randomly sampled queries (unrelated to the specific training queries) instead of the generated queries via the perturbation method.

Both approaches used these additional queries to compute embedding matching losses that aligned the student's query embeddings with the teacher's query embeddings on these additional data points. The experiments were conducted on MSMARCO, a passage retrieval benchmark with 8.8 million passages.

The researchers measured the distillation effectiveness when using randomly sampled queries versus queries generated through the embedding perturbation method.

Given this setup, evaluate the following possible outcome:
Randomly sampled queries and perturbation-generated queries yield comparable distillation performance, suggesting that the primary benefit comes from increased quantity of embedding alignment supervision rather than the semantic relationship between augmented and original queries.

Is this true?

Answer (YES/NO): NO